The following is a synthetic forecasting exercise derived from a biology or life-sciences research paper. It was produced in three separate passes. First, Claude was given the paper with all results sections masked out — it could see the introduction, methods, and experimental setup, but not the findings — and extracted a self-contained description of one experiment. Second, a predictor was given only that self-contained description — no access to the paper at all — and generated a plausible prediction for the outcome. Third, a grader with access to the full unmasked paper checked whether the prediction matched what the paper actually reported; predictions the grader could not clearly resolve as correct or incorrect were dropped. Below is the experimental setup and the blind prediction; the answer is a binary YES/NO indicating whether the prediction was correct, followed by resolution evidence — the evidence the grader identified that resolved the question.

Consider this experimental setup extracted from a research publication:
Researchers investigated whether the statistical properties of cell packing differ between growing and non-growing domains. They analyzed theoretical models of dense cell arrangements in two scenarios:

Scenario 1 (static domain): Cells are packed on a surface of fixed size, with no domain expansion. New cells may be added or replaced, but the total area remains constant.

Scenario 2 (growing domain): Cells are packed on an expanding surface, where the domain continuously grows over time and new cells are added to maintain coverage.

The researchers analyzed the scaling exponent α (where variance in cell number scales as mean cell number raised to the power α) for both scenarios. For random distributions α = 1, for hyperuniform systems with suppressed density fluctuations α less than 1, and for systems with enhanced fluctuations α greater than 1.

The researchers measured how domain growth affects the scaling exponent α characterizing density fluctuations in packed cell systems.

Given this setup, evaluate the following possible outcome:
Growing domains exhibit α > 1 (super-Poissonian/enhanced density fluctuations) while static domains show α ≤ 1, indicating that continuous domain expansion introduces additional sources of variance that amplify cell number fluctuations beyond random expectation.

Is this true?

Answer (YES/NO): YES